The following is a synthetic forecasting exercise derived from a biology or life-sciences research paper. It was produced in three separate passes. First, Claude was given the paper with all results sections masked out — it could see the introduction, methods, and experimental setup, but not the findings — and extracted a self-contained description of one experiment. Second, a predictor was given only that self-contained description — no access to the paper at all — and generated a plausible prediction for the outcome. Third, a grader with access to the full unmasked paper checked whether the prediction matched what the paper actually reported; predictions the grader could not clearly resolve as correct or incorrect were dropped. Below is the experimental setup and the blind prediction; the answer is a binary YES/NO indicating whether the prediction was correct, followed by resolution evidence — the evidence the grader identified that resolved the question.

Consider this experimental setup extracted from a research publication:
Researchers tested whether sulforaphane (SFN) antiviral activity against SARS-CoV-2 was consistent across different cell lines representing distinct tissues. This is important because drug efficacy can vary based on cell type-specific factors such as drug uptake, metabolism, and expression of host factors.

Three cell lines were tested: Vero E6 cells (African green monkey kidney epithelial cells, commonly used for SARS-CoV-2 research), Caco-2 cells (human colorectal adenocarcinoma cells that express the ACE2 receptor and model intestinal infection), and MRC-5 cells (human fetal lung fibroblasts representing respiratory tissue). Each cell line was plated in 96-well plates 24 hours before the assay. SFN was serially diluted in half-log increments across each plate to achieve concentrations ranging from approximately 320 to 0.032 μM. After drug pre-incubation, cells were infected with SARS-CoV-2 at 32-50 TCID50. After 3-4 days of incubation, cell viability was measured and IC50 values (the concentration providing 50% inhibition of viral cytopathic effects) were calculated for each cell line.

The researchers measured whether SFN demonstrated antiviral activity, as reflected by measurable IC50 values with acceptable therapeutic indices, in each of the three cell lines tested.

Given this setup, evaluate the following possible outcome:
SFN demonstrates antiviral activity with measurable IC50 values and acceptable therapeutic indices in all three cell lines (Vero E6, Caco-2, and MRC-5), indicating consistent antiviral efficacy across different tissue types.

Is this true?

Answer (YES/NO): NO